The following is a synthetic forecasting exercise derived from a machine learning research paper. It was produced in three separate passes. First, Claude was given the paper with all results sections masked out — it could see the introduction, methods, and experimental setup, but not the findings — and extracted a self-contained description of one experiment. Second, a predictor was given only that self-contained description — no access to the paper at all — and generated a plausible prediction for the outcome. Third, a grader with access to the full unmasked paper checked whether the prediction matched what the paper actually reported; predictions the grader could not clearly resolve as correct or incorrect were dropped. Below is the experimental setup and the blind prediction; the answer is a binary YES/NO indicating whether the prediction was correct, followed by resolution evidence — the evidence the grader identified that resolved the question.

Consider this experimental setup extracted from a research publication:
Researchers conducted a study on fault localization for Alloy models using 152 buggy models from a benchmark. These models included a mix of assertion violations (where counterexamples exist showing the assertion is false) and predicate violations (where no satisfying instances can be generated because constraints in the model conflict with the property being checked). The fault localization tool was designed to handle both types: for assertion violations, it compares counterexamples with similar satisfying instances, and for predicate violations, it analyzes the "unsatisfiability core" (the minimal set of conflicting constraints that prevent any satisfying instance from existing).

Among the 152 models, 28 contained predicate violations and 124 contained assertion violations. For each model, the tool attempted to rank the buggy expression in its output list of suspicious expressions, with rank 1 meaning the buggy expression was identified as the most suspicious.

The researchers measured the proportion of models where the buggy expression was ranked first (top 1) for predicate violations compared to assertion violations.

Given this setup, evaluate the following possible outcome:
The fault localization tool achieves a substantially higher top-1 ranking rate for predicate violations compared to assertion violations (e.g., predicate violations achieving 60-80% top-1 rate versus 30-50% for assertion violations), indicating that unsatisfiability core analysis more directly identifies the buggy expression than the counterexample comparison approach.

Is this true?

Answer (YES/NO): YES